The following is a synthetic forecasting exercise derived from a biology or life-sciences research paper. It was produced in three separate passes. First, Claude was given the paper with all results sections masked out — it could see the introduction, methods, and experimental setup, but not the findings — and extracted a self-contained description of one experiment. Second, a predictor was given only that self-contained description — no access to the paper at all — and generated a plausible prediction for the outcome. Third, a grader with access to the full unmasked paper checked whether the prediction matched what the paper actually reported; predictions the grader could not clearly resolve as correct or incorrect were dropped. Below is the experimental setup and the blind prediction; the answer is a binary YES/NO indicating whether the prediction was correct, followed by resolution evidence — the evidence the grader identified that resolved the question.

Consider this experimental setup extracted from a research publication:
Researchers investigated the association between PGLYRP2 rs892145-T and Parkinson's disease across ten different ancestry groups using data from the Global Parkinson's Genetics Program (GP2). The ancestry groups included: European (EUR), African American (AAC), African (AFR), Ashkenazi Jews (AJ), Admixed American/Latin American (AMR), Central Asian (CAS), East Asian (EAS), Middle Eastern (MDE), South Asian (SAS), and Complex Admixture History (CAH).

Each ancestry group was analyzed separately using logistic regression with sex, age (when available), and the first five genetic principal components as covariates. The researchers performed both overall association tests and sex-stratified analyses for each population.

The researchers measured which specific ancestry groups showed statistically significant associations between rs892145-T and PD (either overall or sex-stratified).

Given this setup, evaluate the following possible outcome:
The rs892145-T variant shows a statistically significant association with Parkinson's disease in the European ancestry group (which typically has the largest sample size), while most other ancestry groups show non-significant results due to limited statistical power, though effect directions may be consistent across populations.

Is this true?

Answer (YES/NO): NO